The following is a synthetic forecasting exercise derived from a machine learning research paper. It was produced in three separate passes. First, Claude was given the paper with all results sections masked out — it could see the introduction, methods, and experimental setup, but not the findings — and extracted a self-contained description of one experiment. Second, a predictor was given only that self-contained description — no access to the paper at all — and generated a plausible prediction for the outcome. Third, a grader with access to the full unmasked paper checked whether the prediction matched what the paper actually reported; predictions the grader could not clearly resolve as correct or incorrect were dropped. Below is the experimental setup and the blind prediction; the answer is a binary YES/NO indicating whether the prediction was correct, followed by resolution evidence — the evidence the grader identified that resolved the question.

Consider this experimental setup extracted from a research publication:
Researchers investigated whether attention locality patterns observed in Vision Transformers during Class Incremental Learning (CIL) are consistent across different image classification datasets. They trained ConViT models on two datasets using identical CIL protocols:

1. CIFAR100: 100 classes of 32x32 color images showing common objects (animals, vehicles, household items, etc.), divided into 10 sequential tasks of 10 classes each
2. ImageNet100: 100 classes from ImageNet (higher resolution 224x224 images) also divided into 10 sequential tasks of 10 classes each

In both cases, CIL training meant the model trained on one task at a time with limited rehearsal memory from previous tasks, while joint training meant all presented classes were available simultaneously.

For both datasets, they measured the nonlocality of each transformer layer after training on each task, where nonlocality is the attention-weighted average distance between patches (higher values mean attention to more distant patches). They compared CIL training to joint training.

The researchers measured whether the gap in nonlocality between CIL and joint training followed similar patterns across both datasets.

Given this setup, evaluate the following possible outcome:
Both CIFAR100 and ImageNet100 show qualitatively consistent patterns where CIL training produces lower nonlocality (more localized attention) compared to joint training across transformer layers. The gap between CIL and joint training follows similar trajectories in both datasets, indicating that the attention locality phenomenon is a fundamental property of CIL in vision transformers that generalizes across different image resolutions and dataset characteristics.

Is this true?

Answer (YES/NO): NO